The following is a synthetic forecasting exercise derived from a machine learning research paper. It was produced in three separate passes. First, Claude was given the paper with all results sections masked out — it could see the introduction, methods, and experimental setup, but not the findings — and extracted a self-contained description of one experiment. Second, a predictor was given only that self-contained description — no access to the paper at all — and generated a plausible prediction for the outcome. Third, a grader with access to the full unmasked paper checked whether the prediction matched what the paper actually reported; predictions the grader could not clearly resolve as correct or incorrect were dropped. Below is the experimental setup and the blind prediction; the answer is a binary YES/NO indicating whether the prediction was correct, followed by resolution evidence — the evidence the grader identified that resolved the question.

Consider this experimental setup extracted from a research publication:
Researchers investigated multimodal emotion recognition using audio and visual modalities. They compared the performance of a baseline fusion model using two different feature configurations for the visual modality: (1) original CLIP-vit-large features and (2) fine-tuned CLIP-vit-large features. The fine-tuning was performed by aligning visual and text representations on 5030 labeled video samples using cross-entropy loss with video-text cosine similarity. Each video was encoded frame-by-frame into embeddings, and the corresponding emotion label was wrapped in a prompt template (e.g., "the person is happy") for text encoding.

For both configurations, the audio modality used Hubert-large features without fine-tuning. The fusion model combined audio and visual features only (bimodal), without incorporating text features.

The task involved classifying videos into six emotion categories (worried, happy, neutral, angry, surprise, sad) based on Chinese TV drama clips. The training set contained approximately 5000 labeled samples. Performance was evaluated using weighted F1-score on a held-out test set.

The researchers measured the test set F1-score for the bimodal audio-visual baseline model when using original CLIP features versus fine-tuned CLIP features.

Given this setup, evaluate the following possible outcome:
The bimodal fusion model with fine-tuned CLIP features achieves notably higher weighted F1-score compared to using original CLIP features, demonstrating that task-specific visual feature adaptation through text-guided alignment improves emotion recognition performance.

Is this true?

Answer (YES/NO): NO